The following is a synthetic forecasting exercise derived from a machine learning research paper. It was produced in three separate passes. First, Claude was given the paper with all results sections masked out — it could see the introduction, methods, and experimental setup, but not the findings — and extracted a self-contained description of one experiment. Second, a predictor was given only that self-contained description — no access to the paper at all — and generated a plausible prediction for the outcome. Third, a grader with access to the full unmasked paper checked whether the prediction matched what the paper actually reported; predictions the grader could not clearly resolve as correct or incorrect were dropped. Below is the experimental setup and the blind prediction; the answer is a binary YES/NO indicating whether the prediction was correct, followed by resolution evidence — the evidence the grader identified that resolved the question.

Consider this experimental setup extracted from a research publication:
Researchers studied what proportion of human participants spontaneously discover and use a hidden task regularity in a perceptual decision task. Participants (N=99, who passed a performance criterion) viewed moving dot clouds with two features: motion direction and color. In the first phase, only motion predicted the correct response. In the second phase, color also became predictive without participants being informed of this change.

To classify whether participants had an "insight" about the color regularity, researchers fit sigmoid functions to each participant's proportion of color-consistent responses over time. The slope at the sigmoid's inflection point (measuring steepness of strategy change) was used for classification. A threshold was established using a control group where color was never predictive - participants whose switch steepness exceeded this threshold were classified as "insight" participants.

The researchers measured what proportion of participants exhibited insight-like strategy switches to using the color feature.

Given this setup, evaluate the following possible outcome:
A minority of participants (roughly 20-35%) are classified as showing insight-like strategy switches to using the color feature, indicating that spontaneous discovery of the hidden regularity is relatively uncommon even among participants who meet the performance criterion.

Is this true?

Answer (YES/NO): NO